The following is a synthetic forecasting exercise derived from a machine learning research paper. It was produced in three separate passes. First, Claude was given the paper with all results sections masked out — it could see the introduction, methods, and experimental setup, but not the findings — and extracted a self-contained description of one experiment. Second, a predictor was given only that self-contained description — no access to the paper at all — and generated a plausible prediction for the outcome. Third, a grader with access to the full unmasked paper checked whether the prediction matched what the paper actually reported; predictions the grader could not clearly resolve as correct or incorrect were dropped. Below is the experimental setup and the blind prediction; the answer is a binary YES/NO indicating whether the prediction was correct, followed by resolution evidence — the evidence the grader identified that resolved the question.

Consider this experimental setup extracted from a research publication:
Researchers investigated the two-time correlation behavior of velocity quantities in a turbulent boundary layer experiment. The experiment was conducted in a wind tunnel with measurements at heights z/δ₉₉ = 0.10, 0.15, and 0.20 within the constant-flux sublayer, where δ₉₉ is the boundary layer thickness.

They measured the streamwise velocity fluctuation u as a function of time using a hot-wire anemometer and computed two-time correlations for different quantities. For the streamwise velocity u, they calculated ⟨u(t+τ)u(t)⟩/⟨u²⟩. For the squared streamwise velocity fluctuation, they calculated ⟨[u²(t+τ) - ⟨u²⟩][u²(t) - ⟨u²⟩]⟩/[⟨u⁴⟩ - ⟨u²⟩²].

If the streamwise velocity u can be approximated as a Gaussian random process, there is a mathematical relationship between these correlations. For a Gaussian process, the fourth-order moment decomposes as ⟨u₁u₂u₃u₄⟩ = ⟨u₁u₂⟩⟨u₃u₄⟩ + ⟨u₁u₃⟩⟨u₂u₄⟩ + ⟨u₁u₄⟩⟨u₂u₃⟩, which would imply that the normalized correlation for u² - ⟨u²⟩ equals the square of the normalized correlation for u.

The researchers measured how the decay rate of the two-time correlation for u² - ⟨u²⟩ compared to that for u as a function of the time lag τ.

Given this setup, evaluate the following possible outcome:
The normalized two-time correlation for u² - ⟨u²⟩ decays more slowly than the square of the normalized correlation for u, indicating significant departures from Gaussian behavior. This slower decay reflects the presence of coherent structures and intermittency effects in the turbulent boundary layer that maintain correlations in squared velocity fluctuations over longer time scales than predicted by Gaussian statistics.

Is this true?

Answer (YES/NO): NO